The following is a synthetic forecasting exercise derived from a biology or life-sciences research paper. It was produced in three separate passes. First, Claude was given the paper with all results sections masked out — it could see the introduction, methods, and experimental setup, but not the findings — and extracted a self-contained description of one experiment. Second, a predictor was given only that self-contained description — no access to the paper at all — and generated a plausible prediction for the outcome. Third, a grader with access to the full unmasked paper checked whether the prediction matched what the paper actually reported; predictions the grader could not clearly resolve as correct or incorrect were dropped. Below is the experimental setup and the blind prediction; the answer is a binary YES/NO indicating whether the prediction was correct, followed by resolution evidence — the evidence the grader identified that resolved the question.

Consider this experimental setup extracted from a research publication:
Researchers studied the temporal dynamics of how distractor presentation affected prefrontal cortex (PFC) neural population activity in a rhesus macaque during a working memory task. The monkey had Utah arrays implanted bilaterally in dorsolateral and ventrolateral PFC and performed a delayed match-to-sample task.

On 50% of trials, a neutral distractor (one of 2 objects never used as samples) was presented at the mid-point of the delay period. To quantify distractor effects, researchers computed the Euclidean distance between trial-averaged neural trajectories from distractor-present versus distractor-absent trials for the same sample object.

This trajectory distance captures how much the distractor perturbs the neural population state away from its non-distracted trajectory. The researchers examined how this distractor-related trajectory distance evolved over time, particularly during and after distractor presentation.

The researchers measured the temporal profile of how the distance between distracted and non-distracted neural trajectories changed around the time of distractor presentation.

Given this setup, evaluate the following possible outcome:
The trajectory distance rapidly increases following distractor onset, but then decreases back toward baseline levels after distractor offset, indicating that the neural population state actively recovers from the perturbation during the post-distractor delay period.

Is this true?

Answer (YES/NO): YES